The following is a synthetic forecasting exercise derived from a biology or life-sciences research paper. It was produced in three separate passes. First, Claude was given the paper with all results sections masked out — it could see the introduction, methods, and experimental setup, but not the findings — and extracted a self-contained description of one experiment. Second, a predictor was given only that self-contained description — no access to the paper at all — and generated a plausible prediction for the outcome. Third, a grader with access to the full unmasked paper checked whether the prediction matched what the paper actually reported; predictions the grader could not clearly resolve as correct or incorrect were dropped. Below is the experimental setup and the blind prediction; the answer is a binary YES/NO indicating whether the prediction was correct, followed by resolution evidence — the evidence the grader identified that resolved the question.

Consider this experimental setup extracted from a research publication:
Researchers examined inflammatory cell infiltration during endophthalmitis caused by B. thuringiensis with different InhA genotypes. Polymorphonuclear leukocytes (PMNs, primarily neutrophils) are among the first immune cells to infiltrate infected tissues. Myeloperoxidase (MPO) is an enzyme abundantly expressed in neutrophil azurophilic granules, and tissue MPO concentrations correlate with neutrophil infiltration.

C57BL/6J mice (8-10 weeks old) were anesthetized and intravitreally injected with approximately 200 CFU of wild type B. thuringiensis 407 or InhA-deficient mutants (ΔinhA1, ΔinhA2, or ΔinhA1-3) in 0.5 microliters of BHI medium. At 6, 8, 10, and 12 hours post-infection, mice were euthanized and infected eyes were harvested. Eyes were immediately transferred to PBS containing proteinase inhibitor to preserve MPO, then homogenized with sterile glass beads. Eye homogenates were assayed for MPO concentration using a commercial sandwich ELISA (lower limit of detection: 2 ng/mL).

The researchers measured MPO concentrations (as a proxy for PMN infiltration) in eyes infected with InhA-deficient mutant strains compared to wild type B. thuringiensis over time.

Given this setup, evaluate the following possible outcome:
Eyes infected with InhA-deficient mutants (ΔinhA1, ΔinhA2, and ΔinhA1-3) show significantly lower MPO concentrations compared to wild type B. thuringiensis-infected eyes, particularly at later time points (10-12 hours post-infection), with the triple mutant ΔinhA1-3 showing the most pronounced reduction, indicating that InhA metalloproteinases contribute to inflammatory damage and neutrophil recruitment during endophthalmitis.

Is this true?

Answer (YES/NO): NO